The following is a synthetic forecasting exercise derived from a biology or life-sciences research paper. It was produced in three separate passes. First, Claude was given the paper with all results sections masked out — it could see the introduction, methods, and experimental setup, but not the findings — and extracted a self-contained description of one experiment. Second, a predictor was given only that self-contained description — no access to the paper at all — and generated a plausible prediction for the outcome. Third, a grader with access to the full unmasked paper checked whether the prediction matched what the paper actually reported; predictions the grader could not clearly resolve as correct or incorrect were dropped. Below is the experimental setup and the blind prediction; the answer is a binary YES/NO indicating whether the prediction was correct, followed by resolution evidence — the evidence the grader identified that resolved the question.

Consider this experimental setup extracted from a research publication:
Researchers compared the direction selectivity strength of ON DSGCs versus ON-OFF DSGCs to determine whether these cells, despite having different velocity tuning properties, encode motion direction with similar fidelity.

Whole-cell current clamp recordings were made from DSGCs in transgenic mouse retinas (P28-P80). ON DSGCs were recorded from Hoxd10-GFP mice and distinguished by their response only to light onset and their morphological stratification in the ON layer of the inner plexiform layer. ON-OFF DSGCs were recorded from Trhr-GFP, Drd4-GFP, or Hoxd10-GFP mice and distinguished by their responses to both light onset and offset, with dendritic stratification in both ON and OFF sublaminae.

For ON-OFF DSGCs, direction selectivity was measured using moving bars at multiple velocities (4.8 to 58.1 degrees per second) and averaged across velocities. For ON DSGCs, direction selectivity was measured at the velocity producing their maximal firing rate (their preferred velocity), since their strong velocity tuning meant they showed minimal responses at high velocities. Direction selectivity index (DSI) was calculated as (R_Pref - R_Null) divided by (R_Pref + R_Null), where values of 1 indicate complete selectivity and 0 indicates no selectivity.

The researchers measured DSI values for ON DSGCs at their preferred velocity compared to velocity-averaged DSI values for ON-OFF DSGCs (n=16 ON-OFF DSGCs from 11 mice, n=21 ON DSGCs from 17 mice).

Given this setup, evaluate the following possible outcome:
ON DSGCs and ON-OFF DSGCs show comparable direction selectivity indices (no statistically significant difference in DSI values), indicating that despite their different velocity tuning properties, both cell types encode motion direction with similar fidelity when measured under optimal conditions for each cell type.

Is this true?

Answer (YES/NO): YES